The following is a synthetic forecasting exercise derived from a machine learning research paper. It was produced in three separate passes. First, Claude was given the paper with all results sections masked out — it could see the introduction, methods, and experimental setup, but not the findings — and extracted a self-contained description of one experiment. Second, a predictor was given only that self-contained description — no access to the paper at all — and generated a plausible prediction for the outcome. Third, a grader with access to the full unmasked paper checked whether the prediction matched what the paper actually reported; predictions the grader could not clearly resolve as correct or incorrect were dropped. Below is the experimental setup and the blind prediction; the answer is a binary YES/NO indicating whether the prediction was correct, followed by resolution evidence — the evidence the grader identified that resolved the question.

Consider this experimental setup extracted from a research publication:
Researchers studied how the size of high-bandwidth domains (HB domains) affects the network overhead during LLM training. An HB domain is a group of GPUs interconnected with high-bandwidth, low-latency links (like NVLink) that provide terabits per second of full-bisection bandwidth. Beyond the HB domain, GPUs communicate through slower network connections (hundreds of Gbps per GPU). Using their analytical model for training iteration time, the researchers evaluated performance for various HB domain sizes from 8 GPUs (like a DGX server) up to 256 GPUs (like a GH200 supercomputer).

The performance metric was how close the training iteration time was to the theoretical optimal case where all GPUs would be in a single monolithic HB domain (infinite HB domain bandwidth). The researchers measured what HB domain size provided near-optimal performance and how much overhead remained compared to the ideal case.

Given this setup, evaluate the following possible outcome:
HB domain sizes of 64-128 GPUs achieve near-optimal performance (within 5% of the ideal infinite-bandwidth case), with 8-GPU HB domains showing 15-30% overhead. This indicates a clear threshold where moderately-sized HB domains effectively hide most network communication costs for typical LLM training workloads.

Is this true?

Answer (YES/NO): NO